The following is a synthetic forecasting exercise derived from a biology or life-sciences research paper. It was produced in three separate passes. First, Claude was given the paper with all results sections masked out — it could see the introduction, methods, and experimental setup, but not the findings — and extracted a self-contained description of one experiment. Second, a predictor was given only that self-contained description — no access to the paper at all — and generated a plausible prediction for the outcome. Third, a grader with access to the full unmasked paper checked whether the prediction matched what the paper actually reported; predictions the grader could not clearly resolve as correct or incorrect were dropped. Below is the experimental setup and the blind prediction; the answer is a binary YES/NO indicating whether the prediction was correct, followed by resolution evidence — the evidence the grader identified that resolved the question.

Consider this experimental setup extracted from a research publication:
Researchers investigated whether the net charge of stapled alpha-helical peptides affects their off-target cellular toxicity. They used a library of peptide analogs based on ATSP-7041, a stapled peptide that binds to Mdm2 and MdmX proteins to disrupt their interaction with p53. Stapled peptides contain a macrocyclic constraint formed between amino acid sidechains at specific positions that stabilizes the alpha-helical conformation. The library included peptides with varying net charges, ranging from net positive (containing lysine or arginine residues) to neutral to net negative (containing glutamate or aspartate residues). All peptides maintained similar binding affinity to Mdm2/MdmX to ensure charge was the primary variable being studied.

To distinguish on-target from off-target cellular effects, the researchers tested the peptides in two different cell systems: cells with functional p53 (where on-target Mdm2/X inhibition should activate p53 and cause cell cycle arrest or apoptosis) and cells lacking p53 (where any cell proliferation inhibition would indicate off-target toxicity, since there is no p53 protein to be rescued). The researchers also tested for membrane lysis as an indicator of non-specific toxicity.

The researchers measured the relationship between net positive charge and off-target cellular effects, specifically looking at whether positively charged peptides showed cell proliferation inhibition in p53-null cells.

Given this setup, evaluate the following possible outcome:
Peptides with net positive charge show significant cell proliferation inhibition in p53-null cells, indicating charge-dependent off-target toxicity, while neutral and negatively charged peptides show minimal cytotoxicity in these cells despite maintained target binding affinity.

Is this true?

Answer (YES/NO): YES